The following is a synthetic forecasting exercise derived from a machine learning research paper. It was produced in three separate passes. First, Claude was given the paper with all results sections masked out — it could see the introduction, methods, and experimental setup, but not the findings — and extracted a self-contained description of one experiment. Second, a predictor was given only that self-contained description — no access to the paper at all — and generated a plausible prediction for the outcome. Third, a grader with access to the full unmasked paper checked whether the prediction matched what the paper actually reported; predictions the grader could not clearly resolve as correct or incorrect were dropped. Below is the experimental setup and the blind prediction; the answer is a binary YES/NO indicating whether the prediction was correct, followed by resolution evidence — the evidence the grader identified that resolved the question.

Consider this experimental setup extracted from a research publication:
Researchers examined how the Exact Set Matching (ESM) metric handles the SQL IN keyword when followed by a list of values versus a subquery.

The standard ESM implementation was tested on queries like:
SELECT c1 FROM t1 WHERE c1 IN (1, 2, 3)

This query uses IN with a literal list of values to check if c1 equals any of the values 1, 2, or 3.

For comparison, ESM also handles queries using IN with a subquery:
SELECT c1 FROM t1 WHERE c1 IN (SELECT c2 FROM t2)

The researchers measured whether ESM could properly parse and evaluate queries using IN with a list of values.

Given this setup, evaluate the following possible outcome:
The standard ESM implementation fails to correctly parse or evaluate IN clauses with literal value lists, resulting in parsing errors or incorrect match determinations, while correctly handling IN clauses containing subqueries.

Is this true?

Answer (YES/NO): YES